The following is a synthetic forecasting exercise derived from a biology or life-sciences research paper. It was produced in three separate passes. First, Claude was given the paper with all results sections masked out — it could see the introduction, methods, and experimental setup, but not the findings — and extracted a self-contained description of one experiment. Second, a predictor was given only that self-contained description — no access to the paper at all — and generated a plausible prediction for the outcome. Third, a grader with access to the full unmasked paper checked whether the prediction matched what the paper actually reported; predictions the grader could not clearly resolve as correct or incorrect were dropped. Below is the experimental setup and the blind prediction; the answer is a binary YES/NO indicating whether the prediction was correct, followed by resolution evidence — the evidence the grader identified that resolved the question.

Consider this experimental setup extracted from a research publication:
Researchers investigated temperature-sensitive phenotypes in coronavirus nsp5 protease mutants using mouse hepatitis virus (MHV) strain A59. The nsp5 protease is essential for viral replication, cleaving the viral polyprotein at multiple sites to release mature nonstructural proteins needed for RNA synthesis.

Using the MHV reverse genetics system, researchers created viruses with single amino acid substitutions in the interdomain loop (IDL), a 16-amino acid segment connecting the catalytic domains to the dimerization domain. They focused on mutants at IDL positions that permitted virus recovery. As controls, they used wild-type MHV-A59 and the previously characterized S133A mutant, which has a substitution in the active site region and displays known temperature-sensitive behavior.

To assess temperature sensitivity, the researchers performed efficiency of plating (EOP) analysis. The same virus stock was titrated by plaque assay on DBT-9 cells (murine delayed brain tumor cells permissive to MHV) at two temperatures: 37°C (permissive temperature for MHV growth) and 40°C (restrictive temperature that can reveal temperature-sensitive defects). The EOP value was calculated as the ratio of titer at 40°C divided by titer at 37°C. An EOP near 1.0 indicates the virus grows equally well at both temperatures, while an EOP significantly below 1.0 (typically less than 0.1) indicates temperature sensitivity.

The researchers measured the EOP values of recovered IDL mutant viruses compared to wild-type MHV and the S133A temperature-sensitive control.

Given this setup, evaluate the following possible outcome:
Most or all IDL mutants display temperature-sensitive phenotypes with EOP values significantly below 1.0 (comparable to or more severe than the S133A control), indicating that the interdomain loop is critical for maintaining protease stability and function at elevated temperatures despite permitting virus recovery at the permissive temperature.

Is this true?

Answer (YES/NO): NO